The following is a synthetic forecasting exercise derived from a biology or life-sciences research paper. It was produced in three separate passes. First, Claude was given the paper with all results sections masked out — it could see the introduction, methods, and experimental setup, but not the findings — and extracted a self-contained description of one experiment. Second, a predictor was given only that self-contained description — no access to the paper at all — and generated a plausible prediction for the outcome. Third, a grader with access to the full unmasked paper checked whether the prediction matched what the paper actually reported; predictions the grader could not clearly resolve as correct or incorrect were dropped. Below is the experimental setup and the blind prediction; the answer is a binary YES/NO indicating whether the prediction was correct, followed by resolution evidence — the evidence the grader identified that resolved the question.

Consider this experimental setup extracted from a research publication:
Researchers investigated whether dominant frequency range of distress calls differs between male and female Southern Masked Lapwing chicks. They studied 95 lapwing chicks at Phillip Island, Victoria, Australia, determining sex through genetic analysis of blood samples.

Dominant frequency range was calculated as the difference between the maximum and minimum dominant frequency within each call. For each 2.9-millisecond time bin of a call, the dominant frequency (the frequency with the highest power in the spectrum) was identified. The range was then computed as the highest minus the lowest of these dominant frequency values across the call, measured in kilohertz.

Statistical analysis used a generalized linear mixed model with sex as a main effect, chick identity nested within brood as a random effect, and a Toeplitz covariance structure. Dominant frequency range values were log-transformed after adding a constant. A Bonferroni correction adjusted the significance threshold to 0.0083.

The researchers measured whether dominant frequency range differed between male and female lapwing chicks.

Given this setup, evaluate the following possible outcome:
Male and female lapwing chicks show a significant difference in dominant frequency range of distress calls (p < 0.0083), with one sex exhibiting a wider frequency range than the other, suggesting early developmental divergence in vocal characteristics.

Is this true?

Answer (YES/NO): YES